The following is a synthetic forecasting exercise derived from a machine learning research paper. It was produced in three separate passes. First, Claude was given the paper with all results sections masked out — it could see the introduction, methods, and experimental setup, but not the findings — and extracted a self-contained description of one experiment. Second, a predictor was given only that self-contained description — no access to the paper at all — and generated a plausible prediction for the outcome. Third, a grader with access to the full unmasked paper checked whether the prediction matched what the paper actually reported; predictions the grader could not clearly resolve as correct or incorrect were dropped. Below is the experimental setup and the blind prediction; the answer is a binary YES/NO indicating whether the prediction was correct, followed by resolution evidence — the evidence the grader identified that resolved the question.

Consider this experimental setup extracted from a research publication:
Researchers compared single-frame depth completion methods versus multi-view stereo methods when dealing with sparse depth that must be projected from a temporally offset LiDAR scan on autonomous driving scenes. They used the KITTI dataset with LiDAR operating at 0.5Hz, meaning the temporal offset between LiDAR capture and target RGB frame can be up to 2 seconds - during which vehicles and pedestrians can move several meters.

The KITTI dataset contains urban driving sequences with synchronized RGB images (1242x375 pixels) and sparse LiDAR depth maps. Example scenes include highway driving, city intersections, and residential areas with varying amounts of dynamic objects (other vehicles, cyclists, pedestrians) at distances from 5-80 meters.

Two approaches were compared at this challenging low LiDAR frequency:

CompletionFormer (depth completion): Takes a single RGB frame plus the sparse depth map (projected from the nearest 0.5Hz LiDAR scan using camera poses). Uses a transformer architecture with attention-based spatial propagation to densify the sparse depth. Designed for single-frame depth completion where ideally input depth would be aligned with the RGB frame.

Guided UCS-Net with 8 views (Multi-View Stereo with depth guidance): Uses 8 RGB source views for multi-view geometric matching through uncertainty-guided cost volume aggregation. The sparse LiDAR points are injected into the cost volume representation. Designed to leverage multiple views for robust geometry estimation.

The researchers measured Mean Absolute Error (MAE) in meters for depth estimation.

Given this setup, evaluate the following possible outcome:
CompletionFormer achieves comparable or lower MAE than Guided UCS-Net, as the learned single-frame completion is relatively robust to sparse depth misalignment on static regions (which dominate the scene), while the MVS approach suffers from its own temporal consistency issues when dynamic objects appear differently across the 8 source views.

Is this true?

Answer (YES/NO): YES